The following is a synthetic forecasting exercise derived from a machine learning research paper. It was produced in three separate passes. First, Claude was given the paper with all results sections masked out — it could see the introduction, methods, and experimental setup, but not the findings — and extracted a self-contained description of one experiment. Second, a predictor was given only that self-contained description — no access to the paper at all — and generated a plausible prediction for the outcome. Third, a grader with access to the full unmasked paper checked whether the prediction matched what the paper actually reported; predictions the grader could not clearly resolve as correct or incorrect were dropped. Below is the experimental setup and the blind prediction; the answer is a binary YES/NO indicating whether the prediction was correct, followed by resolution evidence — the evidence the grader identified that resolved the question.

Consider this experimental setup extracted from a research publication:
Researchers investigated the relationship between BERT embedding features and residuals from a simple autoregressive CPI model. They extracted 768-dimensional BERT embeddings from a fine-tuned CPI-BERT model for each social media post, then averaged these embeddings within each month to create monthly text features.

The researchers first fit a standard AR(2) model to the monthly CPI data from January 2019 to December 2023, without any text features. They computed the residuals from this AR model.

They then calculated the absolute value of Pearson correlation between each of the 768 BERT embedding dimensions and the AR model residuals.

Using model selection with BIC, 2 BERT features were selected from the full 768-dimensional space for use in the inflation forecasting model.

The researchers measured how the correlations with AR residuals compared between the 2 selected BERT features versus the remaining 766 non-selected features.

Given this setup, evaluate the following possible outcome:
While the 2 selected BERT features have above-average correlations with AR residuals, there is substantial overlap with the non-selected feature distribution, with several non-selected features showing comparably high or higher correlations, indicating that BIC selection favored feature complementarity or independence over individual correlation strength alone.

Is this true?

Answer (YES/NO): NO